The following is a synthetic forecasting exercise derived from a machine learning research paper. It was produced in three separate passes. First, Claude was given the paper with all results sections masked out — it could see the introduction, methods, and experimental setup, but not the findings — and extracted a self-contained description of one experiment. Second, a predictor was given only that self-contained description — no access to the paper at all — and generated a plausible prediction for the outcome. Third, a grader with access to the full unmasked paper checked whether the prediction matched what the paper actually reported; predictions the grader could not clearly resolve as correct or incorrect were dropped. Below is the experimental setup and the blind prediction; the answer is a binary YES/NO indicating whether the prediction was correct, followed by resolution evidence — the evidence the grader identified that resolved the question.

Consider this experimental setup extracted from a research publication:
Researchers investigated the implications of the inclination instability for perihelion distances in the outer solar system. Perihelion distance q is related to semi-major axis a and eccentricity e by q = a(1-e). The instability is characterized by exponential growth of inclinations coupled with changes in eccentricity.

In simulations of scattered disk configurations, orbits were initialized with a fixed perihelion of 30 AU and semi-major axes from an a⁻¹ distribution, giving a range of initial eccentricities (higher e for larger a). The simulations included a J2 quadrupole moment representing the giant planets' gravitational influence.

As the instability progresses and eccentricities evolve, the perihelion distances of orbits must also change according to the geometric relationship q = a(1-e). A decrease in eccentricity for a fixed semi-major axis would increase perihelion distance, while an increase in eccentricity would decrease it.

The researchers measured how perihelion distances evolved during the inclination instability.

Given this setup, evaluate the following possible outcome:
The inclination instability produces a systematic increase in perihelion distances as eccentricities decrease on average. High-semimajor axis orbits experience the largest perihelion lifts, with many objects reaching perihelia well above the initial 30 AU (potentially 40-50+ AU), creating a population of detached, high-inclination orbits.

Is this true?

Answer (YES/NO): NO